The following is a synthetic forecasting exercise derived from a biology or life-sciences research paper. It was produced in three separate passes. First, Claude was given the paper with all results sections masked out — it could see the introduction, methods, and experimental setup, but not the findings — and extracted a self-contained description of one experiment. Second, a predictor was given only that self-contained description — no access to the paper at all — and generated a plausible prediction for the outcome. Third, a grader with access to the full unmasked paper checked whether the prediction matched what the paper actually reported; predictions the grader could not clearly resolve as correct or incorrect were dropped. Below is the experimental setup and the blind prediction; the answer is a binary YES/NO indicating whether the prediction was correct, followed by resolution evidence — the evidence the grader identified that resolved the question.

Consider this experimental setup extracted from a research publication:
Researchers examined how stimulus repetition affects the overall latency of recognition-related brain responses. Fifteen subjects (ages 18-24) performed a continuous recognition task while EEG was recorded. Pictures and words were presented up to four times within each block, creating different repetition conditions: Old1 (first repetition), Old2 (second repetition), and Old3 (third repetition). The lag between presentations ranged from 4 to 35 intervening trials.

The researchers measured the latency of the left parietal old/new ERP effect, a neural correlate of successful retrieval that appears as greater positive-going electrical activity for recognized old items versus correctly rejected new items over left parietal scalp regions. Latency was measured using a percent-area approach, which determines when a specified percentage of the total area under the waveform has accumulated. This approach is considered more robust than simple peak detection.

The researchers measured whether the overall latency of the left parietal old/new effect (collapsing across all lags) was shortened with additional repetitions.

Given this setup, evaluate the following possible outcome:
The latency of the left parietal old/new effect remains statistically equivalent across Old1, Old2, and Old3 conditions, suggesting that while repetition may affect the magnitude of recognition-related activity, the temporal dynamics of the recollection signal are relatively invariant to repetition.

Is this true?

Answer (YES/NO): NO